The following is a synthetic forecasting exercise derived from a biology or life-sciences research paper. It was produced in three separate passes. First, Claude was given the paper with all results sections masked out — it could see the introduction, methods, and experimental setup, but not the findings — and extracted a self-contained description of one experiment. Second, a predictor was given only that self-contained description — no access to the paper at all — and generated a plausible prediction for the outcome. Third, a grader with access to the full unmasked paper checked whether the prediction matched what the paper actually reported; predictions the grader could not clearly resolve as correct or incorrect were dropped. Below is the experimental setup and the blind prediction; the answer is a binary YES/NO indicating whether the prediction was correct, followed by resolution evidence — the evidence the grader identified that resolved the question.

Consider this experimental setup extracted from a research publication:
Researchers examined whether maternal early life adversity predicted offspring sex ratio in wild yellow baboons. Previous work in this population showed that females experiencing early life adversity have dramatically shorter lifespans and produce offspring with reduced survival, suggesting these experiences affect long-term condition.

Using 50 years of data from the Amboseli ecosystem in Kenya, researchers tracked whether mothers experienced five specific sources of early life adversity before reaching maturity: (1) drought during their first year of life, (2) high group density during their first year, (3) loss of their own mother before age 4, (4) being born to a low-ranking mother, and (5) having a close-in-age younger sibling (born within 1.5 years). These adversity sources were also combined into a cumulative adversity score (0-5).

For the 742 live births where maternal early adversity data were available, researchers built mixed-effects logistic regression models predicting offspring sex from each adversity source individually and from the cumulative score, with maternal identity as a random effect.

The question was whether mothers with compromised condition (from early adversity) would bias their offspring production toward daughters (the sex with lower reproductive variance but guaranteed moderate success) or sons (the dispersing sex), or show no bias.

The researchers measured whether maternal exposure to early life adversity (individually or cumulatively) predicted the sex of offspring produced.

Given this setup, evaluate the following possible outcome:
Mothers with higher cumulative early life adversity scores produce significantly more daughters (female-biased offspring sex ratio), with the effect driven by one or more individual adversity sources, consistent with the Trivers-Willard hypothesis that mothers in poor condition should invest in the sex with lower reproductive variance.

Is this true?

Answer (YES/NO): NO